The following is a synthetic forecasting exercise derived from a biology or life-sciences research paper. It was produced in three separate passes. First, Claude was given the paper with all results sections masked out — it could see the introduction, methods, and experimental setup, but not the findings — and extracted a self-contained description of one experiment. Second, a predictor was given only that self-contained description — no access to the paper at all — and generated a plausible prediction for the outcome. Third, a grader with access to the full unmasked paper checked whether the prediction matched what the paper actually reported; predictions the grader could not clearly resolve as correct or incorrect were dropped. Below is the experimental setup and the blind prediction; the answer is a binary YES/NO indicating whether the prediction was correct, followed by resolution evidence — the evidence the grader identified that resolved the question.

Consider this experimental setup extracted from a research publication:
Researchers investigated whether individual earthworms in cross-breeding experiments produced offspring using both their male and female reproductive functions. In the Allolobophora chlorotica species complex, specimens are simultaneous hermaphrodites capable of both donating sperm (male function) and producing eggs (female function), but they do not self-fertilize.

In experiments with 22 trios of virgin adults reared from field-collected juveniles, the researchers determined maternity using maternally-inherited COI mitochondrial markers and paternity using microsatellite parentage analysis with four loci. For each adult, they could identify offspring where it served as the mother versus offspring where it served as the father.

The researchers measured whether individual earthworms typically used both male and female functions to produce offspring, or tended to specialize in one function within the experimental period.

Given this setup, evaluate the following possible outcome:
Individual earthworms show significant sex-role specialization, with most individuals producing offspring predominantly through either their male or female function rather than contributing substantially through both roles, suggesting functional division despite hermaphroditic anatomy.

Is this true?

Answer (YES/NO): NO